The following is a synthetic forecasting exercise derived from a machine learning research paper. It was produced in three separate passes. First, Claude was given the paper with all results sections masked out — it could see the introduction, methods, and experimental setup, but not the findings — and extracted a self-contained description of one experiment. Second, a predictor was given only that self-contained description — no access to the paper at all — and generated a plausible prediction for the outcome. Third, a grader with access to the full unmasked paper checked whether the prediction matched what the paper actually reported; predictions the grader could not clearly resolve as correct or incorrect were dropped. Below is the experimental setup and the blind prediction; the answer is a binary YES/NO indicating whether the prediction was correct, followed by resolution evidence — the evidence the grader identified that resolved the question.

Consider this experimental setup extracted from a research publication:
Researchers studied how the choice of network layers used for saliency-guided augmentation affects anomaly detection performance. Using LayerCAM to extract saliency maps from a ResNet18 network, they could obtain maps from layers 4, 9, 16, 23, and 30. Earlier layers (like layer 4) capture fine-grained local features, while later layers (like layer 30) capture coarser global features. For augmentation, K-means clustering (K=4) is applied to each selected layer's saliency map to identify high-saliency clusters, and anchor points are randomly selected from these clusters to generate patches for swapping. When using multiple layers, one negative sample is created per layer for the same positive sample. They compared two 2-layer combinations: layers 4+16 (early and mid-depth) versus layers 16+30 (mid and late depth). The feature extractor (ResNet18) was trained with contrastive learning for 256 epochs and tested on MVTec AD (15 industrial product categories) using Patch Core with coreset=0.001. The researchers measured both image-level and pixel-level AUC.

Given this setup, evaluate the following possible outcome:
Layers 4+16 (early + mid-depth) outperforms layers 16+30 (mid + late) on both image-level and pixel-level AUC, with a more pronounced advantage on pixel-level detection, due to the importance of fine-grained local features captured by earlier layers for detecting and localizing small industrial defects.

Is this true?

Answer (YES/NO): NO